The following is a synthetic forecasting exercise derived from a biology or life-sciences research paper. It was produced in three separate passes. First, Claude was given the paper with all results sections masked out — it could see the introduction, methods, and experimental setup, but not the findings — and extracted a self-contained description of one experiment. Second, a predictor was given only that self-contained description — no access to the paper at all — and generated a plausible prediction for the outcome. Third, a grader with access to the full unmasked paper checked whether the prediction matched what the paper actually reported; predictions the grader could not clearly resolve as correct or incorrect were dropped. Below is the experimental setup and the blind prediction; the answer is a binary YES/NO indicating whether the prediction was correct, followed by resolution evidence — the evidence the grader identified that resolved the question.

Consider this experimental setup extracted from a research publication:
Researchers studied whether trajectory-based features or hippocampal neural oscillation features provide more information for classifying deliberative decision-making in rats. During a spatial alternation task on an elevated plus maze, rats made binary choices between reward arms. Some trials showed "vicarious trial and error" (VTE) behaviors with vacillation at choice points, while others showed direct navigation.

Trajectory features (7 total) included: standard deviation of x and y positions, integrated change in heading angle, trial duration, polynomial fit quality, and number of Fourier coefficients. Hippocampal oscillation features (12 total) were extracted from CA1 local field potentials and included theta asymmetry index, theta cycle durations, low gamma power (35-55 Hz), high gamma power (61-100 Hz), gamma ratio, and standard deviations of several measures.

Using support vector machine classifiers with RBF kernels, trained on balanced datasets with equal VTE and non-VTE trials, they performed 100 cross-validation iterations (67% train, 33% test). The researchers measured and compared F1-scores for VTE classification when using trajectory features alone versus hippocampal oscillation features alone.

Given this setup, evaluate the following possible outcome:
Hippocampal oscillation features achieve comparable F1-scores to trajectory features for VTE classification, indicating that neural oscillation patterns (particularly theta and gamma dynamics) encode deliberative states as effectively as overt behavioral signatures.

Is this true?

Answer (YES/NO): NO